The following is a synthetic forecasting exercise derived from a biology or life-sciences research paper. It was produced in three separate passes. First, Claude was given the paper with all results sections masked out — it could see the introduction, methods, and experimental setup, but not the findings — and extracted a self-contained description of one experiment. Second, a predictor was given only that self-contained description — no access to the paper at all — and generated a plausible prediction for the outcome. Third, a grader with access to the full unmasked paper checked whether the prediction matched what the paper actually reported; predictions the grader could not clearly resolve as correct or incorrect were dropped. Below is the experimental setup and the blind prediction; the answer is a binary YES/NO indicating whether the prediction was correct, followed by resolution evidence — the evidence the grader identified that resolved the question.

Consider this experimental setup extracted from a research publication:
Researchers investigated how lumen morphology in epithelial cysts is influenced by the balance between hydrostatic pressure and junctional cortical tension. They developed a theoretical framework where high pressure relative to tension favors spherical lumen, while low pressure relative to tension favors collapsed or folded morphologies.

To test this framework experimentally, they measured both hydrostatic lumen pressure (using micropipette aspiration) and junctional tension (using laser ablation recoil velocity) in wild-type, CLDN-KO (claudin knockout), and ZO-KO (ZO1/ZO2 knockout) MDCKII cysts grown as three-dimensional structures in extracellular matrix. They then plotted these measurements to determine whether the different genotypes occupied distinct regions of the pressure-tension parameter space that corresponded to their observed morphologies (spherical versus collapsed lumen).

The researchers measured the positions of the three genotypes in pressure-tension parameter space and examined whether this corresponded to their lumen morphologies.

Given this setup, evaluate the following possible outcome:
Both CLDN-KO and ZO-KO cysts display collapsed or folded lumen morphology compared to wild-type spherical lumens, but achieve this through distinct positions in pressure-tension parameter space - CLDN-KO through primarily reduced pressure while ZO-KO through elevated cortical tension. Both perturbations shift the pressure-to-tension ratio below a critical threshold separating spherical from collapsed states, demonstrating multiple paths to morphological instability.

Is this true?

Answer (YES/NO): NO